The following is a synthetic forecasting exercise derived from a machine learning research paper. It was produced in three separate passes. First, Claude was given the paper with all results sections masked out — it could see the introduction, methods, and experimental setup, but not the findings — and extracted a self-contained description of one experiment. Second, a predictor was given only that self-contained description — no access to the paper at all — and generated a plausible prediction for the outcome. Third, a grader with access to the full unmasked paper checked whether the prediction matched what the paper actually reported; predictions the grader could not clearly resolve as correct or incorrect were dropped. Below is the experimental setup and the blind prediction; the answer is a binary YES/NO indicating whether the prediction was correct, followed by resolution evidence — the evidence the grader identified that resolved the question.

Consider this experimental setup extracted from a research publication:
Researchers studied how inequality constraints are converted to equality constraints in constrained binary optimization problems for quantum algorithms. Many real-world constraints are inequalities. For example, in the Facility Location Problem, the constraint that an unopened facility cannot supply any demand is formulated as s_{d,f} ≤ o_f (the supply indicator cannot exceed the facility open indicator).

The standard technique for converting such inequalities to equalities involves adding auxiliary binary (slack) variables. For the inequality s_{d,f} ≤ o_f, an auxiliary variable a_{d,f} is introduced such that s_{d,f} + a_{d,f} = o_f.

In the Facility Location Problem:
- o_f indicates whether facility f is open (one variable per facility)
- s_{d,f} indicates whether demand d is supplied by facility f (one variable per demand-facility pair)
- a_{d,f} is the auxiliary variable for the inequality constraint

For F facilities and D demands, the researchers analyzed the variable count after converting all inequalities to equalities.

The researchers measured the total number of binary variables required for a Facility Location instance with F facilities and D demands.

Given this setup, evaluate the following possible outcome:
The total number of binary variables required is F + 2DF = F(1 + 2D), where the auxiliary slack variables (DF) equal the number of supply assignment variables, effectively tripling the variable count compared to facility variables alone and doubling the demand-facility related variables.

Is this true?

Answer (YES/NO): YES